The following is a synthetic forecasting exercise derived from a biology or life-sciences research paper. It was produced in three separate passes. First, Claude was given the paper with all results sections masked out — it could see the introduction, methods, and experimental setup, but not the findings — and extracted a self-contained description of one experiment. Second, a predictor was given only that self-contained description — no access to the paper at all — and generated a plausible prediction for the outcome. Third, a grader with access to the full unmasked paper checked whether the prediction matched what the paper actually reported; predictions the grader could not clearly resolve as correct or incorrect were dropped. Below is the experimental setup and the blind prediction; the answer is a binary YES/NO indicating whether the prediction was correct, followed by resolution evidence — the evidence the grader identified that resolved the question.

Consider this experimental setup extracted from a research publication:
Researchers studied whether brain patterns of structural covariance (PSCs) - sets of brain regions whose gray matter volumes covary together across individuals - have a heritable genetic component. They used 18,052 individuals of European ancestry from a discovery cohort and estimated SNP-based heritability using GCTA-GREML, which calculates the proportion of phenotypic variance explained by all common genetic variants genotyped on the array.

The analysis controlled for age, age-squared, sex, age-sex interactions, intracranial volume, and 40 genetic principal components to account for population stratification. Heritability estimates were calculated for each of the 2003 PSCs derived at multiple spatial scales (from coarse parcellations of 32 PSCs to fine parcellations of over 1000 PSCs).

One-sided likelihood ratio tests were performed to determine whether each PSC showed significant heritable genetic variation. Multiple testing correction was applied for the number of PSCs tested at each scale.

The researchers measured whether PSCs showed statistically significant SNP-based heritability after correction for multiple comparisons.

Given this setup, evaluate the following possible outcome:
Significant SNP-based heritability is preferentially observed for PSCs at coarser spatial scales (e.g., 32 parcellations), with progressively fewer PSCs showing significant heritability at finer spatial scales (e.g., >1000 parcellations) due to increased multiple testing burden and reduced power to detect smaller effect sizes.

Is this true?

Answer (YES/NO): NO